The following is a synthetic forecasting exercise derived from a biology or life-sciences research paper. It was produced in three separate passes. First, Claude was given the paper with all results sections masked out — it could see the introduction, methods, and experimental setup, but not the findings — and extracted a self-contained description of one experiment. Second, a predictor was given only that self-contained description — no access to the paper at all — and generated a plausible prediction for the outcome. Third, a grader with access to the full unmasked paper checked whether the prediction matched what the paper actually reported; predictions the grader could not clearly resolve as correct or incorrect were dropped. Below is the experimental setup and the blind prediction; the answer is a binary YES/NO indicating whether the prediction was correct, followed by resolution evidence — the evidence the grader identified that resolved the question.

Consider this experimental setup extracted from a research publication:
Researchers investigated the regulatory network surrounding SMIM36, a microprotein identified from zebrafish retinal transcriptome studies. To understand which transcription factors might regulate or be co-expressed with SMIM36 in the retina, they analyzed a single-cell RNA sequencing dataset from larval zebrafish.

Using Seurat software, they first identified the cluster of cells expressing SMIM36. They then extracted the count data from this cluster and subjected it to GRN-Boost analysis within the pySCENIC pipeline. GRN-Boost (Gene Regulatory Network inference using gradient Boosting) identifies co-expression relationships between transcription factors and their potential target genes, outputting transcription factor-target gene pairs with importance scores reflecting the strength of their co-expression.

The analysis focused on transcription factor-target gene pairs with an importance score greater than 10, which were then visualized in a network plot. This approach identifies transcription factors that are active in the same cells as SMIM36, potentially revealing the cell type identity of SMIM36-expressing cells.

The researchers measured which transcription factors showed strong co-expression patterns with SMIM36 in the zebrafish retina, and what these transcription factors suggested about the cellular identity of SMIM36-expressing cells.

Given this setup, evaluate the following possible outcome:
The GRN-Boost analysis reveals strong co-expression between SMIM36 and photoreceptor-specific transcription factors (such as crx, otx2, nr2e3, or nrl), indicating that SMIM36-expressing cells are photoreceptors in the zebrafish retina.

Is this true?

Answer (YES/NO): NO